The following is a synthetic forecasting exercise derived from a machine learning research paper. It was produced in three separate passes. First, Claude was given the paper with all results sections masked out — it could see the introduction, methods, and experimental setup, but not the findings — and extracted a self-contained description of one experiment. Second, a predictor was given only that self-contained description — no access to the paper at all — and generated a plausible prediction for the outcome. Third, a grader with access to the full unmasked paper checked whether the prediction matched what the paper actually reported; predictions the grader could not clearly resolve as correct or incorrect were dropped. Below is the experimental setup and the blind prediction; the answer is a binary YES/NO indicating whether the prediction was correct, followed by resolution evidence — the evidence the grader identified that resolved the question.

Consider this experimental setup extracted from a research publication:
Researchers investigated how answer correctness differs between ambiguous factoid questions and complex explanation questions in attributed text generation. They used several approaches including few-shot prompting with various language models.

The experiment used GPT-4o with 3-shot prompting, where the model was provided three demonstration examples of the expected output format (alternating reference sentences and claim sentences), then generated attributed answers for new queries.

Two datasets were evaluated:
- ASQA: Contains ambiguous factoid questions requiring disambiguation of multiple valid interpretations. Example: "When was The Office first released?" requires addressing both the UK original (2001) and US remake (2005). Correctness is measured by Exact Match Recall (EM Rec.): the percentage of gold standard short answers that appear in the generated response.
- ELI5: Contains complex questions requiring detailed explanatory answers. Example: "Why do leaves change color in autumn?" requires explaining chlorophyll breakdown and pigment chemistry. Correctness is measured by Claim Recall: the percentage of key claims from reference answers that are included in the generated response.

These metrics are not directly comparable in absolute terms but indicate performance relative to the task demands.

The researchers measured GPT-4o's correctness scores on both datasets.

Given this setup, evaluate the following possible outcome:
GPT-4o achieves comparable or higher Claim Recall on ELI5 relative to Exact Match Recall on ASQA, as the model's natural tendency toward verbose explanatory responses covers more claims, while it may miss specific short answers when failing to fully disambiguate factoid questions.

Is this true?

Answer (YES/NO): NO